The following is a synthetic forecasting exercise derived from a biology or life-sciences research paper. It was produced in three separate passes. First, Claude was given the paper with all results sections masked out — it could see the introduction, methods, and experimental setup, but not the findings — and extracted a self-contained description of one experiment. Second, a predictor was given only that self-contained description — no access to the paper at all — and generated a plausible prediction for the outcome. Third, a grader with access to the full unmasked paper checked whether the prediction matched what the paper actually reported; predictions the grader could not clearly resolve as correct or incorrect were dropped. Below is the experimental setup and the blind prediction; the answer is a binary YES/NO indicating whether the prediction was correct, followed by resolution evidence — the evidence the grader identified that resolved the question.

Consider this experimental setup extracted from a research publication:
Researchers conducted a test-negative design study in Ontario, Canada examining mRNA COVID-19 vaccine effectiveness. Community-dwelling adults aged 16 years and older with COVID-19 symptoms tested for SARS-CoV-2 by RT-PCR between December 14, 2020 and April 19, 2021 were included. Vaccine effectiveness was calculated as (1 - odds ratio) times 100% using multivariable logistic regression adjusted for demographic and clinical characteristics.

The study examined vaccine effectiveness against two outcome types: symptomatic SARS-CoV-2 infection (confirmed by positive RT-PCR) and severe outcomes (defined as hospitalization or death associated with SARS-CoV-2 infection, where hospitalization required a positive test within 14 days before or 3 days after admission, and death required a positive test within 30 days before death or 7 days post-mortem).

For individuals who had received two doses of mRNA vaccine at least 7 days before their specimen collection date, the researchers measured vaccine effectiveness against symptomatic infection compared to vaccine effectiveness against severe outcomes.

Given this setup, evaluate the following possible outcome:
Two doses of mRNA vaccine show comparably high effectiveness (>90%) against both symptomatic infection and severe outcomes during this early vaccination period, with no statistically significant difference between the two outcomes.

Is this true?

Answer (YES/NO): YES